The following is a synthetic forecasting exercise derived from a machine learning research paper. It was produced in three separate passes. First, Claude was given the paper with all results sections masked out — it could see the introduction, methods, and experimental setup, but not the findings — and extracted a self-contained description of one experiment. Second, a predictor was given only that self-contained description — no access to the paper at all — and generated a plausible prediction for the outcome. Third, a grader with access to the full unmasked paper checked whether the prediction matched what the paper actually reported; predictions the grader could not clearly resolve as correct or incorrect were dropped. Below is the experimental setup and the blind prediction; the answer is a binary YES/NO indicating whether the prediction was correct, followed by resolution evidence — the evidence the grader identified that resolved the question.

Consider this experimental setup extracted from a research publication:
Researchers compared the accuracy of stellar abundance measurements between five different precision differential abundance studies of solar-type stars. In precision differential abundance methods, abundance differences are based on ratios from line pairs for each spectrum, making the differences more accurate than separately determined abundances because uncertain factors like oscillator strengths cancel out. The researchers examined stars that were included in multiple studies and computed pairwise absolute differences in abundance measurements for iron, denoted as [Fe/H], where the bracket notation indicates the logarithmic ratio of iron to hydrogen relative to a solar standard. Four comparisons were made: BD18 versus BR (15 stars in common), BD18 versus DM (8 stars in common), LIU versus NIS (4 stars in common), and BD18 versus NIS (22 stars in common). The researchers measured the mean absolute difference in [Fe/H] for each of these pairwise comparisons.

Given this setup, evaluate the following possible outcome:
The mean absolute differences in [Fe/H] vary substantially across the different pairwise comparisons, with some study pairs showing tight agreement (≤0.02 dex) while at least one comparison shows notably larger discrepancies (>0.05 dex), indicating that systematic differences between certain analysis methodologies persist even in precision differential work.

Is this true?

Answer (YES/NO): YES